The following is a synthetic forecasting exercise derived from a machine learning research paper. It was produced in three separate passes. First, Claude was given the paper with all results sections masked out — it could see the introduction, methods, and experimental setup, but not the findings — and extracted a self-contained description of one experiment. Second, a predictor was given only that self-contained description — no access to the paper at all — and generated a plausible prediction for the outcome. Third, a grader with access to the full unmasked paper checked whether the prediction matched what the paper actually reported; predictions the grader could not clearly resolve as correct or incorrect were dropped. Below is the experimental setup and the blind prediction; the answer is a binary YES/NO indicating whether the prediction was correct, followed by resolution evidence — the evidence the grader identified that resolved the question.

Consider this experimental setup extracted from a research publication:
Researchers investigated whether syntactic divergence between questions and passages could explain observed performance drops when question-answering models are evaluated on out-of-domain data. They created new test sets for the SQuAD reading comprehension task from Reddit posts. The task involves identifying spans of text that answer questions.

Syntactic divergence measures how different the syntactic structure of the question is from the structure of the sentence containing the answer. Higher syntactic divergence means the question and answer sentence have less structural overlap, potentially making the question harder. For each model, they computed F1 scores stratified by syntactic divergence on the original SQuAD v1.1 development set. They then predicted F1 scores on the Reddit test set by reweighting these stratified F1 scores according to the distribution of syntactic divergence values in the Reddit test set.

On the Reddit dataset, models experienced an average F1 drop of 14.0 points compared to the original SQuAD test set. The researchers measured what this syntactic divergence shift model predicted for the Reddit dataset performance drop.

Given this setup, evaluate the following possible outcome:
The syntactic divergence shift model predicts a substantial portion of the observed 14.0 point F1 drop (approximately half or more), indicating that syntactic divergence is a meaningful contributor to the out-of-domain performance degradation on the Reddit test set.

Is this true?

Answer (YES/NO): NO